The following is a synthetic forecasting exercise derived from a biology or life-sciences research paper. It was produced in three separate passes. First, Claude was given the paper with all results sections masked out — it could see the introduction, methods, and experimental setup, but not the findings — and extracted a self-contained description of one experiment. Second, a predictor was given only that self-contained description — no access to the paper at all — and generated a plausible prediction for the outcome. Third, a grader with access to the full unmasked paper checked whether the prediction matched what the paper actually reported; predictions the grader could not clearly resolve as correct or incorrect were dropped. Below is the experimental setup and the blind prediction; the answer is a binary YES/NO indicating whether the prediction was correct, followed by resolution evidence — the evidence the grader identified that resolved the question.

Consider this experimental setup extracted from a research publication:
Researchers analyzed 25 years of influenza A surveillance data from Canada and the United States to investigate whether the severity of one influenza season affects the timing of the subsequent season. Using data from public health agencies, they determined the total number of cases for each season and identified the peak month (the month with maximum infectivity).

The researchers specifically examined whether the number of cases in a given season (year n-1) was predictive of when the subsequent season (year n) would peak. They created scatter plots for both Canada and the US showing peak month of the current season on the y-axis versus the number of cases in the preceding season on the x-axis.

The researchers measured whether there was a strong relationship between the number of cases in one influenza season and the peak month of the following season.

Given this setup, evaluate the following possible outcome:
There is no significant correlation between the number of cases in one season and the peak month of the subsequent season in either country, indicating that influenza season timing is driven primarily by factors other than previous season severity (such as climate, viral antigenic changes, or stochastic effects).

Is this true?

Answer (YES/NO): YES